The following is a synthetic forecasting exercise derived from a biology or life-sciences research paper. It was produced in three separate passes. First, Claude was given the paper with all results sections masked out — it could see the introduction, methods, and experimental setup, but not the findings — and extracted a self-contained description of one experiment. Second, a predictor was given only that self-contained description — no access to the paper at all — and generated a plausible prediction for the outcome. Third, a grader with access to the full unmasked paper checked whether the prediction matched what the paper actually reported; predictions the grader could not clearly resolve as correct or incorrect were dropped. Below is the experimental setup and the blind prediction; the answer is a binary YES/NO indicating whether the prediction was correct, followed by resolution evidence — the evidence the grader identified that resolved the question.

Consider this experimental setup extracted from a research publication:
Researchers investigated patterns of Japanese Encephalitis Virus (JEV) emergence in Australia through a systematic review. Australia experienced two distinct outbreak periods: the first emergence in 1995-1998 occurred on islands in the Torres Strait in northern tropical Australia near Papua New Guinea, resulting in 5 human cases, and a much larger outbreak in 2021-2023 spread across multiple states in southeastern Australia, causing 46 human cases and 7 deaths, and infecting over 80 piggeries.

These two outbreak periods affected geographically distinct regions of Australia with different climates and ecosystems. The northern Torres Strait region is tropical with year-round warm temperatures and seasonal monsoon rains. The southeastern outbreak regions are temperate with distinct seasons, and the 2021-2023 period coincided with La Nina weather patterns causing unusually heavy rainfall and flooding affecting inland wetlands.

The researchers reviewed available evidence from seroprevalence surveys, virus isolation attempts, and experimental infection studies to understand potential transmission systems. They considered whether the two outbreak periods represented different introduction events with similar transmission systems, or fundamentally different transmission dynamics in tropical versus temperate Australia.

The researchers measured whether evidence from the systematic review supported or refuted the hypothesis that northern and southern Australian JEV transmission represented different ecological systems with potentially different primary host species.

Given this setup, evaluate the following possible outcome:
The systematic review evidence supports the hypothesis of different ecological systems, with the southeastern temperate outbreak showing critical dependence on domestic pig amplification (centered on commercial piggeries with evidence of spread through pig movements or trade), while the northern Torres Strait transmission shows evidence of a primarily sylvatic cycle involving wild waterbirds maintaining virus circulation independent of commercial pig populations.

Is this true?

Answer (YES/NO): NO